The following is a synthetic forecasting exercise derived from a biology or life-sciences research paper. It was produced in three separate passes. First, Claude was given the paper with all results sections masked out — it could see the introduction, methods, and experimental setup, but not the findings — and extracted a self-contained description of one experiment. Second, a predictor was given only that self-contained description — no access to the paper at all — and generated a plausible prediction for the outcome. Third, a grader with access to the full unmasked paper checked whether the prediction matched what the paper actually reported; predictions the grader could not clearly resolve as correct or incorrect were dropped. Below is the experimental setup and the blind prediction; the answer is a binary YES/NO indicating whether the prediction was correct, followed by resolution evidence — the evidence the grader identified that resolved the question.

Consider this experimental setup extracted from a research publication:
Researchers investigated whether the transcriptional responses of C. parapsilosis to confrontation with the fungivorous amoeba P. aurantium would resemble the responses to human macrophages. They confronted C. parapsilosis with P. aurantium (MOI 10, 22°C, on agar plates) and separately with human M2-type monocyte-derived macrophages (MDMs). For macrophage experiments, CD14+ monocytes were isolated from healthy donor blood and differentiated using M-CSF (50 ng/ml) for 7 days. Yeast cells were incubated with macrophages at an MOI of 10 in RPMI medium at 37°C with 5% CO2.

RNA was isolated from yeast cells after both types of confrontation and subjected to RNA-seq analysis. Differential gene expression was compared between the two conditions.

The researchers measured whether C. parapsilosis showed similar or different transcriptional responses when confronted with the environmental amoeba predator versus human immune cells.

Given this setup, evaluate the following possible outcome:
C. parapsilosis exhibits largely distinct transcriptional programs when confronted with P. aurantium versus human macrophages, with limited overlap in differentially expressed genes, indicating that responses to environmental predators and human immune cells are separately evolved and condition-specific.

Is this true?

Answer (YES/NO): YES